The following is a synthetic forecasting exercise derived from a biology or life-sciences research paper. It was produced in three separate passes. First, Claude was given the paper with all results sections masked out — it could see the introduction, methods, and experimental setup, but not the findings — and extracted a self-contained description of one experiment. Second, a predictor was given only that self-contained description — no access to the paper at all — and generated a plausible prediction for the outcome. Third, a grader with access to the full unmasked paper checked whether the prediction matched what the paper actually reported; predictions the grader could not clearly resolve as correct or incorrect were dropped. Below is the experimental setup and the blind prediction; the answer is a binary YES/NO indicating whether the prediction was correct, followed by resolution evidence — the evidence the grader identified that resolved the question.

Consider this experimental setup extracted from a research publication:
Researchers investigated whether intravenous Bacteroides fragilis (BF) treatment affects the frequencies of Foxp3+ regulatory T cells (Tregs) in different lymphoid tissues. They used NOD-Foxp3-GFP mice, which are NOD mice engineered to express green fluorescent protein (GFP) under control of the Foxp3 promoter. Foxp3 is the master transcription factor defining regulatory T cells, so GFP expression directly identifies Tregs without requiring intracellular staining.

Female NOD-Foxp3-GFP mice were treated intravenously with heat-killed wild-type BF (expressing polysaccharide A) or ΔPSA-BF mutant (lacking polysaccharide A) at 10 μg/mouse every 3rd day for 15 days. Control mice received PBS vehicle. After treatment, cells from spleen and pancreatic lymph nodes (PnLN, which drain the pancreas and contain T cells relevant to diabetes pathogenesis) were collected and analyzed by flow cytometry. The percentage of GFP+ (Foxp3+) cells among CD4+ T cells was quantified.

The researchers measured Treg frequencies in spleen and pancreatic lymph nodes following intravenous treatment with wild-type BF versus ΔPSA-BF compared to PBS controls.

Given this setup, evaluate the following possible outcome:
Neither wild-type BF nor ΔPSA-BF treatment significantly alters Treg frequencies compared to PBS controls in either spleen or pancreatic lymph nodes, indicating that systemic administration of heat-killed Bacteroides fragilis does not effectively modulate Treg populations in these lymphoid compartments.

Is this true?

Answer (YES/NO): NO